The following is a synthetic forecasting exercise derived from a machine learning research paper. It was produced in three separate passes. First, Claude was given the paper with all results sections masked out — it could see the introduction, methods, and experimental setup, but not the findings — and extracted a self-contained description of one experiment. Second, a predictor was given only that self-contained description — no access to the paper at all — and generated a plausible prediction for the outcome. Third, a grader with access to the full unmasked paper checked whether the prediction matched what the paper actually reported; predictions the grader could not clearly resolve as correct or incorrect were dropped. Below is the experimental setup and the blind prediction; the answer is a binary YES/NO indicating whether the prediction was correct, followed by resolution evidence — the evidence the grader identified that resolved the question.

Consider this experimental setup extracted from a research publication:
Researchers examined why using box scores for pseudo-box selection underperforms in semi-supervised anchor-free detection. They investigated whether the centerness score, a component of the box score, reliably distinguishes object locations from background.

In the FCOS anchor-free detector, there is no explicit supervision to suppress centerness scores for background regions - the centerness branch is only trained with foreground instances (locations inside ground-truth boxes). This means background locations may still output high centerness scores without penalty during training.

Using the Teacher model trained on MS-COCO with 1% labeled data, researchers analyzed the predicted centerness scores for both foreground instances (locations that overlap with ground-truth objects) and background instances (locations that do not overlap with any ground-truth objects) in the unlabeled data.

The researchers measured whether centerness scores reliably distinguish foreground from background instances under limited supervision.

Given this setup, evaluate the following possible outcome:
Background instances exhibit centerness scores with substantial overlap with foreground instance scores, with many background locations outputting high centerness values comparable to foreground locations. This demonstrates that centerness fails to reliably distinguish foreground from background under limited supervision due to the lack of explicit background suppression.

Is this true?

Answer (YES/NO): YES